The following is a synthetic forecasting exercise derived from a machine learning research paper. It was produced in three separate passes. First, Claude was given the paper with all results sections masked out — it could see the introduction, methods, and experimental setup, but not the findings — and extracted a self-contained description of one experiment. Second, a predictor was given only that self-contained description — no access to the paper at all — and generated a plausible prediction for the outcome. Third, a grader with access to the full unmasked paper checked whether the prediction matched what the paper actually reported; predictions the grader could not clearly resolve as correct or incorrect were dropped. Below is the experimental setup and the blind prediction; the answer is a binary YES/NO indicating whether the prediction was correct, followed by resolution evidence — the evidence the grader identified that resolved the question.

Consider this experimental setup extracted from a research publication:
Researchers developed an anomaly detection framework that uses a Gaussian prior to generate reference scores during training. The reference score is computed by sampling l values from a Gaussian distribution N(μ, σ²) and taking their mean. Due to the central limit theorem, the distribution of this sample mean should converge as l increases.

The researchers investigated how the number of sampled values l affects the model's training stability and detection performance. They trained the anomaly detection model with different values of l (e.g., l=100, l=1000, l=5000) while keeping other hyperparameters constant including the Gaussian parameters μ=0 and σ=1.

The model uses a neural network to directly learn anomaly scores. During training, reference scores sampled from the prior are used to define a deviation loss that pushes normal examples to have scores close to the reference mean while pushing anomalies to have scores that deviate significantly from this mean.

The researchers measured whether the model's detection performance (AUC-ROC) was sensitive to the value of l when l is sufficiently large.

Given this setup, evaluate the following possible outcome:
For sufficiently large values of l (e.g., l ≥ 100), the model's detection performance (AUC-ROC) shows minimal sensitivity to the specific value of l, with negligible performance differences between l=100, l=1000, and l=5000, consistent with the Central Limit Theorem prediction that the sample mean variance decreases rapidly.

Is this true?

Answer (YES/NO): YES